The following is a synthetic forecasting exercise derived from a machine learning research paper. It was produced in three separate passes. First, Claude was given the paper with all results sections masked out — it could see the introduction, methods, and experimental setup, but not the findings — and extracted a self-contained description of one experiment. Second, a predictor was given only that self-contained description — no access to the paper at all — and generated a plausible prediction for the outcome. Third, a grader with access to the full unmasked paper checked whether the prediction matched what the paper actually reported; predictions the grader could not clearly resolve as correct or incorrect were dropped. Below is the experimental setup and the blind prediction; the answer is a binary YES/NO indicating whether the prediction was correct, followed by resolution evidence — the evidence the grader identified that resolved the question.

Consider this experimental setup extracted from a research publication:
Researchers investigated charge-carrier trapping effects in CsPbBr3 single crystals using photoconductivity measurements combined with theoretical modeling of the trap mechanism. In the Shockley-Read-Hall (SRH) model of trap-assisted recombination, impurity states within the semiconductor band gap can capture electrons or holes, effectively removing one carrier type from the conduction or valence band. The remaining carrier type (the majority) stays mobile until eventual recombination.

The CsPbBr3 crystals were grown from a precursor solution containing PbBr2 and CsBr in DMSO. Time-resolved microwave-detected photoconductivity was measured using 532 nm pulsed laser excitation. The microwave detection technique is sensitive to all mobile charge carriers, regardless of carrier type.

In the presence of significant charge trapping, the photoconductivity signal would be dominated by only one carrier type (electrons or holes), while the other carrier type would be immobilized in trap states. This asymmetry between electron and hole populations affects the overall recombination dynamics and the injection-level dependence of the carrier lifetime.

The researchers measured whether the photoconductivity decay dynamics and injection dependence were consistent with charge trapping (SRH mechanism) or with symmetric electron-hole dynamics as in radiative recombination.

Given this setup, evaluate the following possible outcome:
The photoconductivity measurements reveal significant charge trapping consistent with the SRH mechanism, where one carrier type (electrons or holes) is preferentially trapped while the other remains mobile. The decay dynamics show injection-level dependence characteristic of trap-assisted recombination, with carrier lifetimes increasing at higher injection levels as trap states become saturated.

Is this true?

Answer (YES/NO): NO